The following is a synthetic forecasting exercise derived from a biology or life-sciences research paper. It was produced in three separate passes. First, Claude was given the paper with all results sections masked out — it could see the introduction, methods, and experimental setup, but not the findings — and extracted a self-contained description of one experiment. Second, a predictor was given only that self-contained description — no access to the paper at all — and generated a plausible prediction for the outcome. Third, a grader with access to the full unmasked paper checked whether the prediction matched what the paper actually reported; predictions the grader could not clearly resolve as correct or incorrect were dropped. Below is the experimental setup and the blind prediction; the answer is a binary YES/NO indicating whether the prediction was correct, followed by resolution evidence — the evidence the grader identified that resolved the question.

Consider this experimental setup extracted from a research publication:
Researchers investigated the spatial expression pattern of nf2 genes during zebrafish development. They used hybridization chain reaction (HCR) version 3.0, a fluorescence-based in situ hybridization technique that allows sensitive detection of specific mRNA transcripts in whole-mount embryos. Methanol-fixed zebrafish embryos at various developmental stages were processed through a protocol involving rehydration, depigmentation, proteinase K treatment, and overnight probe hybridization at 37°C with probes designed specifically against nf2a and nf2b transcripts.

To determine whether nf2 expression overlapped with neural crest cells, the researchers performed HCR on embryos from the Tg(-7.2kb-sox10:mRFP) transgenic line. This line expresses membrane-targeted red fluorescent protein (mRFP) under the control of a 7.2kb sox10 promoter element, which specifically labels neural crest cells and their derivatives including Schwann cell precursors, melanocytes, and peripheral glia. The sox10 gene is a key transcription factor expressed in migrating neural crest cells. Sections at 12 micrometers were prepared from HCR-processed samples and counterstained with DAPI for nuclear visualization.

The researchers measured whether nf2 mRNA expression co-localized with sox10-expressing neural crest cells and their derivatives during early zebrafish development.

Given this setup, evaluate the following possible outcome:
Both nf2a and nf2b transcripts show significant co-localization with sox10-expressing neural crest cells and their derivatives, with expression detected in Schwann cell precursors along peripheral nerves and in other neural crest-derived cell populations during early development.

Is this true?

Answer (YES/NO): NO